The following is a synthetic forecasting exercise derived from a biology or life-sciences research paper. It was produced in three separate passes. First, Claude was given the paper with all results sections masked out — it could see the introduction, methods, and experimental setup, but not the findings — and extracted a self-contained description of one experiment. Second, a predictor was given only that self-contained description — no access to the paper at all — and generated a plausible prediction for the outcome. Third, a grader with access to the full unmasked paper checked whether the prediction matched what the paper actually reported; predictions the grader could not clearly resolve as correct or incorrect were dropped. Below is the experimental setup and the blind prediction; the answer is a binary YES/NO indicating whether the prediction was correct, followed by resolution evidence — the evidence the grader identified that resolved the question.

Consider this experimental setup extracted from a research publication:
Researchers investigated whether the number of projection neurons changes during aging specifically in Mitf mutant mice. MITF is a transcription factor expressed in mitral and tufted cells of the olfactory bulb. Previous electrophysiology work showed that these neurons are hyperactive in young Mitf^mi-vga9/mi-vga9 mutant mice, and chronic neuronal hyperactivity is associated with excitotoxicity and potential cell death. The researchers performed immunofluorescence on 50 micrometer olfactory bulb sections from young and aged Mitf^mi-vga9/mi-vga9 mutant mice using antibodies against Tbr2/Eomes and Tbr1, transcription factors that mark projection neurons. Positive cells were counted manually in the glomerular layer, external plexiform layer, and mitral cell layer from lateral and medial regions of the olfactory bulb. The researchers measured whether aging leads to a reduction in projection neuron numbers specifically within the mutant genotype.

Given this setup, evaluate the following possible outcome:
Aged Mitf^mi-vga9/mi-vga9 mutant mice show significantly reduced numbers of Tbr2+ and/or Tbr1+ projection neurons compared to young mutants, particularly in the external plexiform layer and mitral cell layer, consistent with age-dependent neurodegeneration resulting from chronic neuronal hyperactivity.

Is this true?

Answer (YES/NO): NO